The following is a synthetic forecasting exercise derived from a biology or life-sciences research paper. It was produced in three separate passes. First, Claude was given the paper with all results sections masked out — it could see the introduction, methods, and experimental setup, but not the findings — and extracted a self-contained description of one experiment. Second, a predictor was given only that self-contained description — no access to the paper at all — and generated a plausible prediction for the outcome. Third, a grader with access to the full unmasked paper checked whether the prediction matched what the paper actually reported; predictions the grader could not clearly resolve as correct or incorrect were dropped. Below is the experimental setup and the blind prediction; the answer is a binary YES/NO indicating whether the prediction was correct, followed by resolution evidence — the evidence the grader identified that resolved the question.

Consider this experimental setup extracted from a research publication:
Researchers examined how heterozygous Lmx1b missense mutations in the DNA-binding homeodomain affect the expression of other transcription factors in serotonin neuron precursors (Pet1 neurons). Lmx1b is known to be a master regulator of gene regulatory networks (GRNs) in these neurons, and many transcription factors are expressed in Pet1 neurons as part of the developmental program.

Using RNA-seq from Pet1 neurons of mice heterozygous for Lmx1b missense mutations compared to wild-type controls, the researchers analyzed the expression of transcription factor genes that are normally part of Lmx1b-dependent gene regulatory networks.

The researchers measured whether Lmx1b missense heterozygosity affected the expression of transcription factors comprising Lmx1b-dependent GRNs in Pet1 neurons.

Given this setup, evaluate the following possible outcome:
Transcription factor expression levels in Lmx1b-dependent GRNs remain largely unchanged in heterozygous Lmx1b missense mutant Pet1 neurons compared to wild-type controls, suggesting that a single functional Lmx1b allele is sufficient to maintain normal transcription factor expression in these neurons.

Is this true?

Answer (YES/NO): NO